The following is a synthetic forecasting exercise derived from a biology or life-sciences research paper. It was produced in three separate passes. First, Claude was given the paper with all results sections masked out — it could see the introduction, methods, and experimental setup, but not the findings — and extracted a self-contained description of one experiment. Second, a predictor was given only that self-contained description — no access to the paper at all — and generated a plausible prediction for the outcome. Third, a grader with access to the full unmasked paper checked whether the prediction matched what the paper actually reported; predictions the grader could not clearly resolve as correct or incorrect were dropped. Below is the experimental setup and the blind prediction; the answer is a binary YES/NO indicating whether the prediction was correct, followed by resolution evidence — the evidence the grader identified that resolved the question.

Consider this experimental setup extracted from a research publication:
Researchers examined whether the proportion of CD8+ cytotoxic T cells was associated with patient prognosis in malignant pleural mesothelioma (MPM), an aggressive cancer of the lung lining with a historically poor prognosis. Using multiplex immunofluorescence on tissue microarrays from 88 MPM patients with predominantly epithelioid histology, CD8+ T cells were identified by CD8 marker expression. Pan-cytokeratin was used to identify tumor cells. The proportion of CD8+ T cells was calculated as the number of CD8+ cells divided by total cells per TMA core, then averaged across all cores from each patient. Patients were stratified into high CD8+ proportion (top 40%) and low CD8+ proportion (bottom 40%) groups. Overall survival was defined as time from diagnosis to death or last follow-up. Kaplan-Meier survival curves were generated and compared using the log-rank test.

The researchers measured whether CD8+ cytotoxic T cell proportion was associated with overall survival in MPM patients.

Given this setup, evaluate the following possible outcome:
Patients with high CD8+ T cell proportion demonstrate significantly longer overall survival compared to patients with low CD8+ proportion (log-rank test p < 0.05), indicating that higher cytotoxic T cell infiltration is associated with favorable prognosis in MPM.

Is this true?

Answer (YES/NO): NO